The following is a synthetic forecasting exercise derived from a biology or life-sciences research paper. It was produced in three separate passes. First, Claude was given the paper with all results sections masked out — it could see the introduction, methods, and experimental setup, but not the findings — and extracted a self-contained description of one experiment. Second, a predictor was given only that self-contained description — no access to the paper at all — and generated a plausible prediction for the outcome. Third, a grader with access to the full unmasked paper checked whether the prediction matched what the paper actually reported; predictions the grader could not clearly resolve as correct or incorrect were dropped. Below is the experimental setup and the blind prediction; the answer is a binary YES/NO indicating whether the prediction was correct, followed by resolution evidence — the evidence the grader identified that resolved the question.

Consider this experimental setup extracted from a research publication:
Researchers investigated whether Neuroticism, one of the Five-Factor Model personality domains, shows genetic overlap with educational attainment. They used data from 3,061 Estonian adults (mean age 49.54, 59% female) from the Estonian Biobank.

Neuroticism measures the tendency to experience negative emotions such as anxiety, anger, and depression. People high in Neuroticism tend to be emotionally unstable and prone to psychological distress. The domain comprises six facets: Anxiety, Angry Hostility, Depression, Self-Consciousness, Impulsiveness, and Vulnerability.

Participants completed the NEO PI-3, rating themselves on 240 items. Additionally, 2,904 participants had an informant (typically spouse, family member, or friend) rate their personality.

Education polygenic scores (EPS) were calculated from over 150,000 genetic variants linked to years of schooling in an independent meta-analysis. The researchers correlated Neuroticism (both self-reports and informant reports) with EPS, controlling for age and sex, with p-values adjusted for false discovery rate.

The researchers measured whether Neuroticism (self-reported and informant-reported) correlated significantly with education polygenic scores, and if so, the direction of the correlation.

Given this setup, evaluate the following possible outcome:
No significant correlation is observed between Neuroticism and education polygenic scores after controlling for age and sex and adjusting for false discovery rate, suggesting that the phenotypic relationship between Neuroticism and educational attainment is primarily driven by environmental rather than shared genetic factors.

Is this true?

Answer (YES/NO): NO